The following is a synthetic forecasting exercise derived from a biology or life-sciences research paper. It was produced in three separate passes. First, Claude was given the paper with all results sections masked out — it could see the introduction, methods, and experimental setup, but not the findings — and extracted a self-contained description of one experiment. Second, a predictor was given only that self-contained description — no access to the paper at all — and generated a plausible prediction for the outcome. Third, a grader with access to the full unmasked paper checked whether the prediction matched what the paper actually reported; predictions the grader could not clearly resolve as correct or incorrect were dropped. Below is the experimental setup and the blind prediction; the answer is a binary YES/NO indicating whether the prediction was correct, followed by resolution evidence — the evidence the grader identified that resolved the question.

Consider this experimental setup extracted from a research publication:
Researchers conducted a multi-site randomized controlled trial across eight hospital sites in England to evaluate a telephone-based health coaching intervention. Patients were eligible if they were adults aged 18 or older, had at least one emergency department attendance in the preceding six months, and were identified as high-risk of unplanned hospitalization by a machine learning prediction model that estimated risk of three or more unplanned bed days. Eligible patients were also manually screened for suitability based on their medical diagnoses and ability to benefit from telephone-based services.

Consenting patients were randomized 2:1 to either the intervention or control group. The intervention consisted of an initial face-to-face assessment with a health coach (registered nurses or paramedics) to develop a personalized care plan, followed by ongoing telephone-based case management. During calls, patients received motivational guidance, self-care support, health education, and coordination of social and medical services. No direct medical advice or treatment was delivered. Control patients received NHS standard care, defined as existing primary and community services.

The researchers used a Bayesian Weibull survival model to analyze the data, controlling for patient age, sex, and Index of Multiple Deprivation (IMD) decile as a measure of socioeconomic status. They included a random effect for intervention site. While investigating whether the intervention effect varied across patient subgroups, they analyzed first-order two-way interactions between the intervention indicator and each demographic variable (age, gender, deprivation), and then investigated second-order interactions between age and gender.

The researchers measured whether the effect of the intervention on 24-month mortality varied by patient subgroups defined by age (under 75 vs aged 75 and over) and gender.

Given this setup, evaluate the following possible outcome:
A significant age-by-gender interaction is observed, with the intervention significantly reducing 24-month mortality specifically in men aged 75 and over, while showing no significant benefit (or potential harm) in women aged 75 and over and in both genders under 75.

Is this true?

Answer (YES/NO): YES